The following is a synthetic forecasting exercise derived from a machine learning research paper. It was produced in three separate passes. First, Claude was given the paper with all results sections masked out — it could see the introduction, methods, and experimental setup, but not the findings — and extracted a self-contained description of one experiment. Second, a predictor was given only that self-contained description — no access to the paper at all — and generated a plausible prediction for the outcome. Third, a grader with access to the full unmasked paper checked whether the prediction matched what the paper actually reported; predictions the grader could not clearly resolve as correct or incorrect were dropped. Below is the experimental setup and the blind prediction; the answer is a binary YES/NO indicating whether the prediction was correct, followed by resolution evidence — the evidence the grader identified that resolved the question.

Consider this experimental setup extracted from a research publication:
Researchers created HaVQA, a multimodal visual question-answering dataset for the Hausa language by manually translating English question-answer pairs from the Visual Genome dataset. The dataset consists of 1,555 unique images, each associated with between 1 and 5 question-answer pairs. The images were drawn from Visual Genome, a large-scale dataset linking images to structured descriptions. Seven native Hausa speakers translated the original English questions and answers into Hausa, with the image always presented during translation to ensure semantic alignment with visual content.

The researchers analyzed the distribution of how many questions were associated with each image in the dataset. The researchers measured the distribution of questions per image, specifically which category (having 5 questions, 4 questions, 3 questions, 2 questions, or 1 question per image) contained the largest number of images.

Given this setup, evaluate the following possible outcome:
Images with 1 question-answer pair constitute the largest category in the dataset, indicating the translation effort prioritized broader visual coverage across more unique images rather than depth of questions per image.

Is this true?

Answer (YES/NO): NO